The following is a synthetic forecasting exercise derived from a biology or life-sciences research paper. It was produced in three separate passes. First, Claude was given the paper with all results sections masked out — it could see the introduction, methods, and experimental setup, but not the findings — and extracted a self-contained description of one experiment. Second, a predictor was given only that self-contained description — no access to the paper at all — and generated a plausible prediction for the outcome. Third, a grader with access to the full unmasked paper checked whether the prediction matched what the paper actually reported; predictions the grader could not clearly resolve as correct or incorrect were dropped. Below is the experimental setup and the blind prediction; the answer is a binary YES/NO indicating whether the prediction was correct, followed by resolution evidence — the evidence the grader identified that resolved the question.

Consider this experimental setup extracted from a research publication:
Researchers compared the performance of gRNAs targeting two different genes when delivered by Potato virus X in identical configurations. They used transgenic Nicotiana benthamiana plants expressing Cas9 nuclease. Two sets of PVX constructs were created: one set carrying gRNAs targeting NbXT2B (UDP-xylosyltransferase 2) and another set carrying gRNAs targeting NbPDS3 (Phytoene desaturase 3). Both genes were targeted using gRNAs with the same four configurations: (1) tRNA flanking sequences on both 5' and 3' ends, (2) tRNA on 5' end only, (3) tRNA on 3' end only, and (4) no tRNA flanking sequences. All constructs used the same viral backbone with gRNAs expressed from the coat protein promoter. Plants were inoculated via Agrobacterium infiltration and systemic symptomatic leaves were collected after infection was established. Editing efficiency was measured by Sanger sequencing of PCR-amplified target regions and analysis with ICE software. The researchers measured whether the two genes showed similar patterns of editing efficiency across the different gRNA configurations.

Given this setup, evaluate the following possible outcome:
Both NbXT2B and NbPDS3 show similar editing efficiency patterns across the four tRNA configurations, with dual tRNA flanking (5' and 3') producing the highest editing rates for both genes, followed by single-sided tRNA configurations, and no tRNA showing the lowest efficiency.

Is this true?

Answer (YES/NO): NO